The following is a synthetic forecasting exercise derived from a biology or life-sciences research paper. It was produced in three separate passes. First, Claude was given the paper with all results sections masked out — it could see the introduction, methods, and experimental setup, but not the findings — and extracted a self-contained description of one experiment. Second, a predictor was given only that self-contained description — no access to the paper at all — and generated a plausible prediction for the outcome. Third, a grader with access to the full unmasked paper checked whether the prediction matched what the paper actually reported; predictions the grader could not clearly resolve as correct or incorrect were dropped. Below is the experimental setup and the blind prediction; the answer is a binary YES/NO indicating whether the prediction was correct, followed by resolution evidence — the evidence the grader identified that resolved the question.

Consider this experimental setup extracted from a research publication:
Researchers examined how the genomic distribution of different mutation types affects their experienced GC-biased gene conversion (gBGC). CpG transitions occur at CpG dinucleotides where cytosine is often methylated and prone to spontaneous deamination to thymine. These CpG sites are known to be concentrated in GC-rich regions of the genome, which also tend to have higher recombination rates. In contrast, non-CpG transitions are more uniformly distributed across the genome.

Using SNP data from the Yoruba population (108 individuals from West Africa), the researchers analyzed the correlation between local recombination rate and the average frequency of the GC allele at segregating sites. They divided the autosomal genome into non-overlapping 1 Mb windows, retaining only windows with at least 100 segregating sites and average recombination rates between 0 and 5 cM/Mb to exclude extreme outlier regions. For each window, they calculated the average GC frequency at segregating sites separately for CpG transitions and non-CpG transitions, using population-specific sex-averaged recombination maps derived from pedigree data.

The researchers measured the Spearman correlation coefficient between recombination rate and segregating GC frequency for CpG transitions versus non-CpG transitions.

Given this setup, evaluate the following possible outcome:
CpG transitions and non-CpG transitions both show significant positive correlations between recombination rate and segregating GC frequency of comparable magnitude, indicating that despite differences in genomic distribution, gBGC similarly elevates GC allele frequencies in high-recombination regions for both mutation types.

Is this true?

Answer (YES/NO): NO